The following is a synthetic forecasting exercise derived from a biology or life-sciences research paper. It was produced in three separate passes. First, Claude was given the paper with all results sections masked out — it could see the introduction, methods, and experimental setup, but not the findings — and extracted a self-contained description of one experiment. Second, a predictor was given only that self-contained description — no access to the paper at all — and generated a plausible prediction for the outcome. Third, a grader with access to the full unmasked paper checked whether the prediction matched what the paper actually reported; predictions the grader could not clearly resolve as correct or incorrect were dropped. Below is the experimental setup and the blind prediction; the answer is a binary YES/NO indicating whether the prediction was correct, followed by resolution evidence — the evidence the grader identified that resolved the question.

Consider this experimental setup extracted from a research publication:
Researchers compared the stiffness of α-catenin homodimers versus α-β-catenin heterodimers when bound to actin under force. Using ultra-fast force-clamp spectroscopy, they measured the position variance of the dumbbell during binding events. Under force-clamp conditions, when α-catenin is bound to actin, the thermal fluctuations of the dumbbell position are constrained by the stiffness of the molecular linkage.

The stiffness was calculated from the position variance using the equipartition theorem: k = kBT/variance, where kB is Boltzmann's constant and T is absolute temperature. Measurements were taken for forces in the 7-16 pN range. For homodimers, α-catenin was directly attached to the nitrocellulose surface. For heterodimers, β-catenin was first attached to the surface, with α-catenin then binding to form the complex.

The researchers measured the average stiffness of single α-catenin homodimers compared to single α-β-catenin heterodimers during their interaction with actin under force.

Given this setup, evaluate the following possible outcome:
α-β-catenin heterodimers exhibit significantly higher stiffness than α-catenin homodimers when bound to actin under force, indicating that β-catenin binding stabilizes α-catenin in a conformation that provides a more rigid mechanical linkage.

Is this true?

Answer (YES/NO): NO